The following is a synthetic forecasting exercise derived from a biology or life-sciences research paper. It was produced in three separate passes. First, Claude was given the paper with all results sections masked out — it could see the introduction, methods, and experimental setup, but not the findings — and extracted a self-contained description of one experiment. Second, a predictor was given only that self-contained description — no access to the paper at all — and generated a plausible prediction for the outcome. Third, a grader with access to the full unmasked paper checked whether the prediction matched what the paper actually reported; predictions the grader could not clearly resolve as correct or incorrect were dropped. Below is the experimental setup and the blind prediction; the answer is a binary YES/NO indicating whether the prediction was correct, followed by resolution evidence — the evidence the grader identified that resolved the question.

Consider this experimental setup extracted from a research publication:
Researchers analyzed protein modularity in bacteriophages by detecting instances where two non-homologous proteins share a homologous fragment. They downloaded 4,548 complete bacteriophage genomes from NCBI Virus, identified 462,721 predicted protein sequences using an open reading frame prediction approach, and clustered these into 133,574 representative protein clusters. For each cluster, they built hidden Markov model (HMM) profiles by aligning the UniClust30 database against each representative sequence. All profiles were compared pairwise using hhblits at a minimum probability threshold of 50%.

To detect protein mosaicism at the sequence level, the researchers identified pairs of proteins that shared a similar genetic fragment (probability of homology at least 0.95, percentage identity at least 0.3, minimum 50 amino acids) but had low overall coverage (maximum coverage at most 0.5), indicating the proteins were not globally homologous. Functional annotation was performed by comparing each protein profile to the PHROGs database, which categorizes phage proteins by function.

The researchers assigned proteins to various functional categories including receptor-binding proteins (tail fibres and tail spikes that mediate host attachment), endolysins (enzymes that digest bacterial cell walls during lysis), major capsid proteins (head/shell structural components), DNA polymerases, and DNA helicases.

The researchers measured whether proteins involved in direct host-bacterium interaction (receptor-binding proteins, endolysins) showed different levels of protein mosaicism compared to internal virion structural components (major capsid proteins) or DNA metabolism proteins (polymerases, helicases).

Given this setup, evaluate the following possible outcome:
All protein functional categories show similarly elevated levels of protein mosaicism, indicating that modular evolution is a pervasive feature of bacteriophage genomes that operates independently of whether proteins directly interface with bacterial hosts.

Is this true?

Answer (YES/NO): NO